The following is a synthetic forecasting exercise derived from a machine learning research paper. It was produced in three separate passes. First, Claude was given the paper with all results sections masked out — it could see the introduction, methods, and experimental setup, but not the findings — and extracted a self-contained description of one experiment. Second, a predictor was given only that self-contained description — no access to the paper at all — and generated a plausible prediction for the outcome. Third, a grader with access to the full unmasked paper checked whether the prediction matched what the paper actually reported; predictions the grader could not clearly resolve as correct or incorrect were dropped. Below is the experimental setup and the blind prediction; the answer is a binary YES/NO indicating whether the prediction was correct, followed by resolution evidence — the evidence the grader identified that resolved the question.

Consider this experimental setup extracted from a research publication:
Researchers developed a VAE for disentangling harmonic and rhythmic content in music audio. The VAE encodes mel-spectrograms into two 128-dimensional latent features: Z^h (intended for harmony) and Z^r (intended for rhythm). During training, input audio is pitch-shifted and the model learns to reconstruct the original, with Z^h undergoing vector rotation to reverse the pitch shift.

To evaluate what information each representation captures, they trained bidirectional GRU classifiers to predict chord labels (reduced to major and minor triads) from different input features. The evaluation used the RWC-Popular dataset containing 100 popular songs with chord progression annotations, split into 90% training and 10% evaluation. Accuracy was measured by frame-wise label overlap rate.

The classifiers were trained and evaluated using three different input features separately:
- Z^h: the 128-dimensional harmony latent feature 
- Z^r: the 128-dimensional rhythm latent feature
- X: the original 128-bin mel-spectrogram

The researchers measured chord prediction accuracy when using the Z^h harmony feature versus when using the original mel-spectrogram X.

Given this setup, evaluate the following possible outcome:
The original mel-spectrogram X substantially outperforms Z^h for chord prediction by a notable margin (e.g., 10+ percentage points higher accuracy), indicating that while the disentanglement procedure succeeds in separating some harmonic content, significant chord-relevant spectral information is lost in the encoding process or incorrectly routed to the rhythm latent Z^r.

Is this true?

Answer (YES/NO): NO